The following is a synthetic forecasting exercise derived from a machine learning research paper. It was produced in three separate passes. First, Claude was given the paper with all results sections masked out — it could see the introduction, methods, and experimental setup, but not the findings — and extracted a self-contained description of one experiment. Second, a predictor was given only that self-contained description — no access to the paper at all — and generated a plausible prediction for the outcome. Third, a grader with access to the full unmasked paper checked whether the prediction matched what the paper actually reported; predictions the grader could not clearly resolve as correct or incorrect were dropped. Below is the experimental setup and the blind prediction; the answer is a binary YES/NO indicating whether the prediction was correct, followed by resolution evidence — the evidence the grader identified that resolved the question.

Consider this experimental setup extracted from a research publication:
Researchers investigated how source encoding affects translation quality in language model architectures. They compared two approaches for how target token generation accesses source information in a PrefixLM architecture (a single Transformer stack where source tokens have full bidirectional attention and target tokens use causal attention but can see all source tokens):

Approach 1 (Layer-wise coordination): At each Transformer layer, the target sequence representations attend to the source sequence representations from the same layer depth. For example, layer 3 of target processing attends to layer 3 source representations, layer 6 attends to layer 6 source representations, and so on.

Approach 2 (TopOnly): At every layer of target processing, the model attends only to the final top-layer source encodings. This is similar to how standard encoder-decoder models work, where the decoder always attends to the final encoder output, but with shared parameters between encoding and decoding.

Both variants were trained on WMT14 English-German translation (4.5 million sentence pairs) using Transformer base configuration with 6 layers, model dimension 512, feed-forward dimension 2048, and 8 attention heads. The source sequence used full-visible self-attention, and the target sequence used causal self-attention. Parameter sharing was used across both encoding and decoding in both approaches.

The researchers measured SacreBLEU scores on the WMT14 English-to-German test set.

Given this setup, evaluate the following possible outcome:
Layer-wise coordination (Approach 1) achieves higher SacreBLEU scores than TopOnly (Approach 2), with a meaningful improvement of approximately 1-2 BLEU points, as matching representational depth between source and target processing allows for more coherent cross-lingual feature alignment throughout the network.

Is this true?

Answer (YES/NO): NO